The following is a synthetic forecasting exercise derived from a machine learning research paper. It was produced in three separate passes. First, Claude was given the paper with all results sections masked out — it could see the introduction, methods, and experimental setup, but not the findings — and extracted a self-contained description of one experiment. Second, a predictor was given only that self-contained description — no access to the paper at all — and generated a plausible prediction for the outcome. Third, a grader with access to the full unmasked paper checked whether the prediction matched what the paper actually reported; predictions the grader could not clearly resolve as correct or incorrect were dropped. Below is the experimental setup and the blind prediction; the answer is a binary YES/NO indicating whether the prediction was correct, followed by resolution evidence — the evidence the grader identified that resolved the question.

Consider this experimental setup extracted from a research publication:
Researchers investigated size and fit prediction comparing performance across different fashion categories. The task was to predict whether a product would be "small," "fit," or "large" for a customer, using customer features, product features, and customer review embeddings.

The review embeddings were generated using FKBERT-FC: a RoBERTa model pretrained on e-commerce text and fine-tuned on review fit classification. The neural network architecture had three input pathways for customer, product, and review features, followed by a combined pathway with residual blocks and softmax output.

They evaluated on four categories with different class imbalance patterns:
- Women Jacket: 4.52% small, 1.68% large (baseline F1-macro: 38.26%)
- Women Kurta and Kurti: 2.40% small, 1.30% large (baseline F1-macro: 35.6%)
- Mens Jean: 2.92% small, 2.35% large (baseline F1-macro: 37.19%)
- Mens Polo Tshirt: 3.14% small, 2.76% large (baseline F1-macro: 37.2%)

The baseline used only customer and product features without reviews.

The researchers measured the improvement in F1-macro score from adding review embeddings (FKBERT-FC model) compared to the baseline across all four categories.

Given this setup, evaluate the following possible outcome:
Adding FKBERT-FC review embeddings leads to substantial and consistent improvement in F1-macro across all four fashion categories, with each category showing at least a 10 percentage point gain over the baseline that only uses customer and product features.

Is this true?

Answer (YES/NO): NO